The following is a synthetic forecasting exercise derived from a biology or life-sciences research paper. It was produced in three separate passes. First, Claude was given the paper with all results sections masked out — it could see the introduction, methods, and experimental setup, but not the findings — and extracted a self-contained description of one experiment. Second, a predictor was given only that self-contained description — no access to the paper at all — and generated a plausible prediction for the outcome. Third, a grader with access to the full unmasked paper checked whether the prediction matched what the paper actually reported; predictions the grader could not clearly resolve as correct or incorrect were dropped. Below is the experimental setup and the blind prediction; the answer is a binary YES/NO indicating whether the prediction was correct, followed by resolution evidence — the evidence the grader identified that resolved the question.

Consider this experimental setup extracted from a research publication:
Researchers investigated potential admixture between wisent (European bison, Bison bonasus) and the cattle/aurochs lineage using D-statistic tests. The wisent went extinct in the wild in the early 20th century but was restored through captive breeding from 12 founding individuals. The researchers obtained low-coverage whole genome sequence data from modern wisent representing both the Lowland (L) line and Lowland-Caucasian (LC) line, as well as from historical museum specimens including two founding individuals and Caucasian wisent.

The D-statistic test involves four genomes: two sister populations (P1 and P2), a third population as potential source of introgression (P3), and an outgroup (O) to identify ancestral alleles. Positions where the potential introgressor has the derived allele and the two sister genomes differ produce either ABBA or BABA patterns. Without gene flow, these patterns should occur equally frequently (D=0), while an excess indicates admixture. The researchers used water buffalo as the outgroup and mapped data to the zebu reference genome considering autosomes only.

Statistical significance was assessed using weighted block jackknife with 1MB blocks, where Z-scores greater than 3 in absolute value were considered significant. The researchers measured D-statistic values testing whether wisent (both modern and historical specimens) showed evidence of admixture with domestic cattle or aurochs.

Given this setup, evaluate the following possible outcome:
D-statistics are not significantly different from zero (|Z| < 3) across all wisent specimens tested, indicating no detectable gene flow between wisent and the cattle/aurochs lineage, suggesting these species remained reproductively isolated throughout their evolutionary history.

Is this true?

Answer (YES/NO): NO